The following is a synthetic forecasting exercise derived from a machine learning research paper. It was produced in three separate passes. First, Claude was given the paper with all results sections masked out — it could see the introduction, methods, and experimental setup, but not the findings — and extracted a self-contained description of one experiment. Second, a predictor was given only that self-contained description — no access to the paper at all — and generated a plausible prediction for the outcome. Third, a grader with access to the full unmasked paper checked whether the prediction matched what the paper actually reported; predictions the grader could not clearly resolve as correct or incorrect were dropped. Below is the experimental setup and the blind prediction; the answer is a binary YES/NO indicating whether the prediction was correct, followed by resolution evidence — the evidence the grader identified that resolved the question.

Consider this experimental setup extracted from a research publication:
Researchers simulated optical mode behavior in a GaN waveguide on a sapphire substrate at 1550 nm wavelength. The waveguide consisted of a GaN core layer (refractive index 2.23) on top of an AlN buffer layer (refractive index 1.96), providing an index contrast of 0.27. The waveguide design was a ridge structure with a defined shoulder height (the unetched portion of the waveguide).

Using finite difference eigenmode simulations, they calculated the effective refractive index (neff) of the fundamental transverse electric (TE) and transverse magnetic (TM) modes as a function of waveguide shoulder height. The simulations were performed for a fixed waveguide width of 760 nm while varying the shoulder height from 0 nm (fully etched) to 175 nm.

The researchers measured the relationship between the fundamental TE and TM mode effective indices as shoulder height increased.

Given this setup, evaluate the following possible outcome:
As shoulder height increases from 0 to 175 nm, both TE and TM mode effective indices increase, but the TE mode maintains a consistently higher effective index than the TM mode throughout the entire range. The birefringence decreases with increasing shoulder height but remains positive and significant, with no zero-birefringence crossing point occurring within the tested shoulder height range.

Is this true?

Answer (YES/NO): NO